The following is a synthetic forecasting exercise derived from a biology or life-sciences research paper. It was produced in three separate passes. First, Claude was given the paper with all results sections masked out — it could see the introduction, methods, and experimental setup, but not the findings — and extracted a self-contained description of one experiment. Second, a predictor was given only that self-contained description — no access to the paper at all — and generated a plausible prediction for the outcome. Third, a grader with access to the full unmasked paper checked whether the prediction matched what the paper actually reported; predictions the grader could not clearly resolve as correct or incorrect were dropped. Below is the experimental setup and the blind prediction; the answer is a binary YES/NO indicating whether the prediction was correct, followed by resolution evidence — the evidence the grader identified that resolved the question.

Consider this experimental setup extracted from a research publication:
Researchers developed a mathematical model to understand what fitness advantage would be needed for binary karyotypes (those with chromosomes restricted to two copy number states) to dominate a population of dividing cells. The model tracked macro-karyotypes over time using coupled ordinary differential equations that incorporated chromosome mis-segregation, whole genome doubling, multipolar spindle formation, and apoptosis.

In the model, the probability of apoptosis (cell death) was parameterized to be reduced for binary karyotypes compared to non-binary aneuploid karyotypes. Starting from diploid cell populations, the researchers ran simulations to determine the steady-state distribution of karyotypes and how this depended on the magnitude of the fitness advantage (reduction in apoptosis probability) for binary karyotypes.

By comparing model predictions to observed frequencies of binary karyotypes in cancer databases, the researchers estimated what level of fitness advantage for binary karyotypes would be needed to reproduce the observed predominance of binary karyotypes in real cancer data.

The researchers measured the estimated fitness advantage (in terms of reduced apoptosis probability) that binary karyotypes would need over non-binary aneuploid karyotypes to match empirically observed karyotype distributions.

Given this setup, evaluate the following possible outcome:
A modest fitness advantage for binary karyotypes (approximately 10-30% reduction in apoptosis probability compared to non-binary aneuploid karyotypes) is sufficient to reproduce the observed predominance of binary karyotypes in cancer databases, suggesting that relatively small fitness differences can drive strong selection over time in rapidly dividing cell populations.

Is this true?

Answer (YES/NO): YES